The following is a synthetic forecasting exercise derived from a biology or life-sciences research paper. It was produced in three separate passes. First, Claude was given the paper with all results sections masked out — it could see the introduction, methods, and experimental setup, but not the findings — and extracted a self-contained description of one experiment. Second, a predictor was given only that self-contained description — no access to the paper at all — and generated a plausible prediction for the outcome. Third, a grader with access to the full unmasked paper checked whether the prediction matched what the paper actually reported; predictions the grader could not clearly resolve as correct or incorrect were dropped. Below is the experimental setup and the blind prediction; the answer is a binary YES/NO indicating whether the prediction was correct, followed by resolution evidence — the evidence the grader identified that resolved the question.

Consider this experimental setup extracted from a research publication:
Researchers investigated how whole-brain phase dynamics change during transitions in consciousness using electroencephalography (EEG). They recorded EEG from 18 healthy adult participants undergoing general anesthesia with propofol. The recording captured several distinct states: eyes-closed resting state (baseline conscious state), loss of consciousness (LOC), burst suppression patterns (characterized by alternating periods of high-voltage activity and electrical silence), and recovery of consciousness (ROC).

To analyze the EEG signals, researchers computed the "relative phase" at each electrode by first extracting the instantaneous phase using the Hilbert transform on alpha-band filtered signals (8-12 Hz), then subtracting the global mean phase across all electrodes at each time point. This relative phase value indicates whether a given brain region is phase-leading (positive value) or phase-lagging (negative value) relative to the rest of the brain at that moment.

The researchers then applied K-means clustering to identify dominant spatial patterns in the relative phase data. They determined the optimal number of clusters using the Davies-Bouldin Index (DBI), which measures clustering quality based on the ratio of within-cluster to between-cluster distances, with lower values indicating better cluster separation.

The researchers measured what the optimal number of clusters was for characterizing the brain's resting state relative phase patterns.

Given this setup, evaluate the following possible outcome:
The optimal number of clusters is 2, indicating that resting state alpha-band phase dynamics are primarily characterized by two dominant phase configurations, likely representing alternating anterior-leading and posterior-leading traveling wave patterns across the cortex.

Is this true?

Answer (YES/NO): NO